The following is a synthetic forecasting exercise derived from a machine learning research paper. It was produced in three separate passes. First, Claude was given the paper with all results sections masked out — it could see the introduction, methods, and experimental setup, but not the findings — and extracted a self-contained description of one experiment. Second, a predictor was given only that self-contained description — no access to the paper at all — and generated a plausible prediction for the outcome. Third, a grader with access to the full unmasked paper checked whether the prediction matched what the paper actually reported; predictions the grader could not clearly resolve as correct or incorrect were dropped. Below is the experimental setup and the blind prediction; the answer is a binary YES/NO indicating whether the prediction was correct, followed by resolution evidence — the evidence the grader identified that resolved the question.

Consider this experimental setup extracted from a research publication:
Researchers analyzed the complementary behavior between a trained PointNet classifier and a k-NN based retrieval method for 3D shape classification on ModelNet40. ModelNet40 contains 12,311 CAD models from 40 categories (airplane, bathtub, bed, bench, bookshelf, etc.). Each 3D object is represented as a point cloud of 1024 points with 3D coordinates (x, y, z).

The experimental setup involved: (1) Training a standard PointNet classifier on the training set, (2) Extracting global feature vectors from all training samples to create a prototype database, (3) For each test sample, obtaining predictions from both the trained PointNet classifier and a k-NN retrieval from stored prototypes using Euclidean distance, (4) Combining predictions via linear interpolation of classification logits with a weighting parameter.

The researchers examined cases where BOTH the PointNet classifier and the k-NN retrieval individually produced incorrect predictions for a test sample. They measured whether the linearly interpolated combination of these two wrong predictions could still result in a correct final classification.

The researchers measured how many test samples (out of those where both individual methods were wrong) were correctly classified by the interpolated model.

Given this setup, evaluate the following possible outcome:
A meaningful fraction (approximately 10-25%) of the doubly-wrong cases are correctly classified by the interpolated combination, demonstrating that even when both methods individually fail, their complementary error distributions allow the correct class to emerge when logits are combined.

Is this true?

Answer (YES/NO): NO